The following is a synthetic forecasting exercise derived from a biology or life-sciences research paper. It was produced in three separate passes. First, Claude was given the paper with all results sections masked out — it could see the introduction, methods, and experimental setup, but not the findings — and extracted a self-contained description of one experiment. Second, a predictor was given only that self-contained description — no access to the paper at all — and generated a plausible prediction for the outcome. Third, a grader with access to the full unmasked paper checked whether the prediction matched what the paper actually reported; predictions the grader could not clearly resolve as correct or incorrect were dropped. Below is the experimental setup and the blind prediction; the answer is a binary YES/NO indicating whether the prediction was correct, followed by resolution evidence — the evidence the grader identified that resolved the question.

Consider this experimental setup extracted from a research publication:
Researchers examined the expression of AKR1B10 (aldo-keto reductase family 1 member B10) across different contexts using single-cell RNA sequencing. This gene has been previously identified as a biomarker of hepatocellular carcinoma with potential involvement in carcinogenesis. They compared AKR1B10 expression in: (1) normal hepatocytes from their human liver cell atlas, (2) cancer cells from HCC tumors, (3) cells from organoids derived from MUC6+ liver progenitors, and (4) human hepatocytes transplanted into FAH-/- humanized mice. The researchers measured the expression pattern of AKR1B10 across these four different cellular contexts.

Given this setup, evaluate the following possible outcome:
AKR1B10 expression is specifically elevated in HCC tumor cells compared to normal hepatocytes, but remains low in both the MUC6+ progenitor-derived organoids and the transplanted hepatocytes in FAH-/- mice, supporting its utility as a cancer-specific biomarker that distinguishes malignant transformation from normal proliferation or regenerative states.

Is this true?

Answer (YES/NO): NO